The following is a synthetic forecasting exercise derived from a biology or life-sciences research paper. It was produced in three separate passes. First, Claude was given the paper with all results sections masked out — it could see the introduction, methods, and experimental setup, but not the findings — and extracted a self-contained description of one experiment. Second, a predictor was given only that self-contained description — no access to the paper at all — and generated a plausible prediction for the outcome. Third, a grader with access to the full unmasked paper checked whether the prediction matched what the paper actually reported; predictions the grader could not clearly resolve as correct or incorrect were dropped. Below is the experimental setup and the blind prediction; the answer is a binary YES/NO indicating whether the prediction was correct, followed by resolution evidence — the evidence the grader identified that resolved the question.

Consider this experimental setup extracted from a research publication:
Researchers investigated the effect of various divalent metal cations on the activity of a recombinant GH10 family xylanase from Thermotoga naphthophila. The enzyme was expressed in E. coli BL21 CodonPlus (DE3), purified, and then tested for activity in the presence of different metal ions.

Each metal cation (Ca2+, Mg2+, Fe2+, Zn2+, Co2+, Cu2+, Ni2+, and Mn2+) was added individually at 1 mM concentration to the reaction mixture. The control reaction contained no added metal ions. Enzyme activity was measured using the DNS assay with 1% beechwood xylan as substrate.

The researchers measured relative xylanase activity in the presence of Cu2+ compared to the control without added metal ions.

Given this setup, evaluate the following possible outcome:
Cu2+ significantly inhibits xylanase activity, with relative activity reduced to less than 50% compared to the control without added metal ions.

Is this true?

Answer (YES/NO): NO